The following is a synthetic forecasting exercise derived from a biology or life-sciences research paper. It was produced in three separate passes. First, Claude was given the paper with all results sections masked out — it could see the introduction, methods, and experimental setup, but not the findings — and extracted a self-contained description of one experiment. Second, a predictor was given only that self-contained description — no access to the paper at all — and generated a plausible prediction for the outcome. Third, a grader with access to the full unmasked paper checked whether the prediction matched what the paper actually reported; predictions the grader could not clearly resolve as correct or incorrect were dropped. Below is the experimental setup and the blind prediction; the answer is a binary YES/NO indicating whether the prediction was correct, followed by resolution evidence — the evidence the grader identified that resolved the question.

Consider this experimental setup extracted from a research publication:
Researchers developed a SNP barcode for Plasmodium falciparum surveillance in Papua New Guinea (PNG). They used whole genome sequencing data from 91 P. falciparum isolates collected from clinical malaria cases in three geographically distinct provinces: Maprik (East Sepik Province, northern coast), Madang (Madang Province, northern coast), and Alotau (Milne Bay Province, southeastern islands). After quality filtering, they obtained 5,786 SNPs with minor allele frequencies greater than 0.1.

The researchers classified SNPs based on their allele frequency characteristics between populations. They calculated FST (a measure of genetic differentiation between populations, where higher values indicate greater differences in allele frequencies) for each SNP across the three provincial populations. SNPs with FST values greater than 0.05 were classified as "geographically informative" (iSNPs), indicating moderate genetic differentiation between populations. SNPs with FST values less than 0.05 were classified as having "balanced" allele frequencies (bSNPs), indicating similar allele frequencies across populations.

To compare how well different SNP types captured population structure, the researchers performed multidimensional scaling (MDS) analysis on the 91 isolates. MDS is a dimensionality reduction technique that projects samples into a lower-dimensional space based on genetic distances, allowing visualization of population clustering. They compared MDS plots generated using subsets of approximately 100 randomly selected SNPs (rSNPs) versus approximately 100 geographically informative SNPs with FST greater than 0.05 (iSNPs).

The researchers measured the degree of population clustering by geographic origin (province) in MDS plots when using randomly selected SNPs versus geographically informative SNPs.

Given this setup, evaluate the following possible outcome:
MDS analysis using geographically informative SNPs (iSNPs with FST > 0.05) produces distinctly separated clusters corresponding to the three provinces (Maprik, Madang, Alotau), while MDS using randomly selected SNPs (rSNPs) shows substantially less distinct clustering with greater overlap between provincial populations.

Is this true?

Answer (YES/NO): NO